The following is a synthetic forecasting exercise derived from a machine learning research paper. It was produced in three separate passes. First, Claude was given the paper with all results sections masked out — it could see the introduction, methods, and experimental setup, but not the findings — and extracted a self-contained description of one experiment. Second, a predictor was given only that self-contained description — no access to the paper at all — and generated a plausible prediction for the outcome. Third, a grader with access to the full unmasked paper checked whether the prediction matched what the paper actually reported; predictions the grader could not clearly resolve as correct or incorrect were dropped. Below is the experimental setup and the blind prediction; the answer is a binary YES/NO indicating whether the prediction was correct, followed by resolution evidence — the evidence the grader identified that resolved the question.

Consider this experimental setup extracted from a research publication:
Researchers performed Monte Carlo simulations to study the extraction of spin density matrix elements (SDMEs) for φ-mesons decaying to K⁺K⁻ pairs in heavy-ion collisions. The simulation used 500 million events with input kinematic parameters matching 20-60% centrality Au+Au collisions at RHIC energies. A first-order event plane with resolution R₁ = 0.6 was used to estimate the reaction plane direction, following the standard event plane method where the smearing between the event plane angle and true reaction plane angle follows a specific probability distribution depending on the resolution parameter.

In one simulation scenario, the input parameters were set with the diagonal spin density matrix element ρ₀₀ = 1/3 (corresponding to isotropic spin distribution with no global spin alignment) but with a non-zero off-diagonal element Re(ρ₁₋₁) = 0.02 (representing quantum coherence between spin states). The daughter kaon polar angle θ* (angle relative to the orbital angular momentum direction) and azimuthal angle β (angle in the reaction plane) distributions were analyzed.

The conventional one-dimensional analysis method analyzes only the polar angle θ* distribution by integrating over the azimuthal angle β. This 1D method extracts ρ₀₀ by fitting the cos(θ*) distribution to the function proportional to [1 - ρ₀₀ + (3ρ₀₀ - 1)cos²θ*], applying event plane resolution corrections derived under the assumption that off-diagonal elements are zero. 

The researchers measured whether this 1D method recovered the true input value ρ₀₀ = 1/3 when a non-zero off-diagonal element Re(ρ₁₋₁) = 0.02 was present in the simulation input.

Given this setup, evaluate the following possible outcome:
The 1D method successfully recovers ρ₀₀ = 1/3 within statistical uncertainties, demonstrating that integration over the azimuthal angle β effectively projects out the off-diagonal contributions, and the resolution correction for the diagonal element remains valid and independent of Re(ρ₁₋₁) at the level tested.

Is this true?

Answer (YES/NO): NO